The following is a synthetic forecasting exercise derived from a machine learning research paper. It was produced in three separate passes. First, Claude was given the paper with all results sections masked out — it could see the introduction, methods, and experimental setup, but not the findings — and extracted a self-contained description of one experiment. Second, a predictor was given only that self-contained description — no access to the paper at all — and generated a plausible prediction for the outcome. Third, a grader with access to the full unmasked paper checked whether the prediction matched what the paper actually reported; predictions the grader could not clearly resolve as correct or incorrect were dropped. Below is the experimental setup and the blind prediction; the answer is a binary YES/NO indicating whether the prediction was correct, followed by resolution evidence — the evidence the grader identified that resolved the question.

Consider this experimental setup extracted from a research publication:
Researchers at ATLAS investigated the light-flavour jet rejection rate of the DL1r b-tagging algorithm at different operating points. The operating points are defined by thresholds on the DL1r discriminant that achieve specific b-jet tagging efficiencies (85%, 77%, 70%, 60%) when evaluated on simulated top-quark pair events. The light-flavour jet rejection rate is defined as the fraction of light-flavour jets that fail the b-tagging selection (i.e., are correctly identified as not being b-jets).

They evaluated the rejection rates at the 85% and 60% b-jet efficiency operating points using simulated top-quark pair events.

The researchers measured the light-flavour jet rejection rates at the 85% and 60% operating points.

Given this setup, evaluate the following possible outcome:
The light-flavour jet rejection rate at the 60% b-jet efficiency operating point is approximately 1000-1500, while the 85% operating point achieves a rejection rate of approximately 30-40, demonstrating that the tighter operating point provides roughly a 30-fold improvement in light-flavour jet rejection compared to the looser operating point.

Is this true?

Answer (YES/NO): NO